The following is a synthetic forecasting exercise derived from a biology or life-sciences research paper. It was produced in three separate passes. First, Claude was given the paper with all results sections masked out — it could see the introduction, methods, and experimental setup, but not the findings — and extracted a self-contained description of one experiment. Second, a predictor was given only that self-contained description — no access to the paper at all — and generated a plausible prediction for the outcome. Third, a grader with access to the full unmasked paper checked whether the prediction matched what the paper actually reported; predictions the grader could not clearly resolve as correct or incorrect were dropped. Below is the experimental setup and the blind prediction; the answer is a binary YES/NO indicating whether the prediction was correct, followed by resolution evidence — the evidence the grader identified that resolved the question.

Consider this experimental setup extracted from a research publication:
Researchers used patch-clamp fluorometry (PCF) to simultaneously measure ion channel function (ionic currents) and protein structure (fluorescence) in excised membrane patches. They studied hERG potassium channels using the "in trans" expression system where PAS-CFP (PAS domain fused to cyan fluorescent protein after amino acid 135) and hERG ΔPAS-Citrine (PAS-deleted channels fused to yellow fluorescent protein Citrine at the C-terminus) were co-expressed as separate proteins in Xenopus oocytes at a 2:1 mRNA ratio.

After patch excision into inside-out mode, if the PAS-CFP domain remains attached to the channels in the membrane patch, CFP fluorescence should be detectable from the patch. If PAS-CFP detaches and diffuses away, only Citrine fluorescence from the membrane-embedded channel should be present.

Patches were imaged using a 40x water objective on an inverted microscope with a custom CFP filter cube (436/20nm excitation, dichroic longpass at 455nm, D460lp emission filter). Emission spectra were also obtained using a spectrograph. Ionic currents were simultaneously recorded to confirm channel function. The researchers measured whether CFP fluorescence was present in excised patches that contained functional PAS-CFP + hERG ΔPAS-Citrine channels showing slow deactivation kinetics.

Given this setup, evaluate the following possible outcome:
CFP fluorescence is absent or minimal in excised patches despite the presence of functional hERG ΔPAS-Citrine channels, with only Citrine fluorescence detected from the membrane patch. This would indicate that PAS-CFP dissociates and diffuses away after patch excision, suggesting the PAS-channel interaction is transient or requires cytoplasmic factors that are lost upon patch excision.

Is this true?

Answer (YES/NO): NO